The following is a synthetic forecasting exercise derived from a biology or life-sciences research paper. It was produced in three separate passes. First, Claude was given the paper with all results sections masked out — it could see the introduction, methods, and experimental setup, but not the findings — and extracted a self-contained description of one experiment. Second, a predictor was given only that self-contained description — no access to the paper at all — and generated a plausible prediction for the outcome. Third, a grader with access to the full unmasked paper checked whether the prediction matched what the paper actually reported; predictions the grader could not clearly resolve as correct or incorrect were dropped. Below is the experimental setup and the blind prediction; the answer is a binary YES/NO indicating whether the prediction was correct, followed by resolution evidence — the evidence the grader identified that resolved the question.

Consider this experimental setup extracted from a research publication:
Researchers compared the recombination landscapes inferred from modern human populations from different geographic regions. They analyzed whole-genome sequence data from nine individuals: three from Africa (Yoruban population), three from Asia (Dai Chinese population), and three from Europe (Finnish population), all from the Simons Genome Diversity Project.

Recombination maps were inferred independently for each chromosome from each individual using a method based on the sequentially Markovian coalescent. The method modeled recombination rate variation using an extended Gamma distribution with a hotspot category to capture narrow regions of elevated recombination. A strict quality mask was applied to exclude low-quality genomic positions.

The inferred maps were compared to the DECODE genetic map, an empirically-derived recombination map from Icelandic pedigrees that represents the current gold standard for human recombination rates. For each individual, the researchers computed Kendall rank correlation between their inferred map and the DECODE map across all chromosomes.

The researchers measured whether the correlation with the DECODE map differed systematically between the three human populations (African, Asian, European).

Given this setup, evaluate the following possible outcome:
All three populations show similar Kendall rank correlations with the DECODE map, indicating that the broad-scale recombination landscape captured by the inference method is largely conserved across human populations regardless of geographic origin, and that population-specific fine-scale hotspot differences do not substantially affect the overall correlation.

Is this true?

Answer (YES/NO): NO